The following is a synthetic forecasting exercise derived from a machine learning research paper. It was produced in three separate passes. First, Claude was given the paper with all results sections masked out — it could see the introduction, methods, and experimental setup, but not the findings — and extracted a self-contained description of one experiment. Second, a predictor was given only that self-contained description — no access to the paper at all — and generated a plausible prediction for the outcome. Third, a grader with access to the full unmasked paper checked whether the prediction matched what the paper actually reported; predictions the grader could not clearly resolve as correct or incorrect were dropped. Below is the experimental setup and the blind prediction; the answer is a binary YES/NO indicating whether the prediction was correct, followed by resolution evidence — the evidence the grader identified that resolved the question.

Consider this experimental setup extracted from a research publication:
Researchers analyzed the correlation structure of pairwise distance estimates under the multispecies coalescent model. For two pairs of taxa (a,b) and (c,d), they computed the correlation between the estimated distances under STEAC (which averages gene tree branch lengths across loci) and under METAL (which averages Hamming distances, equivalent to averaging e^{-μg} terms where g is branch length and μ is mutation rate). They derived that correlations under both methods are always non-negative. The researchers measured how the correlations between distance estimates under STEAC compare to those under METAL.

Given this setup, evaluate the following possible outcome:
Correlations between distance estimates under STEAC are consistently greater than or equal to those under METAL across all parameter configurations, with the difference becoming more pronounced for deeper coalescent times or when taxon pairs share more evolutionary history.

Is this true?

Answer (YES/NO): NO